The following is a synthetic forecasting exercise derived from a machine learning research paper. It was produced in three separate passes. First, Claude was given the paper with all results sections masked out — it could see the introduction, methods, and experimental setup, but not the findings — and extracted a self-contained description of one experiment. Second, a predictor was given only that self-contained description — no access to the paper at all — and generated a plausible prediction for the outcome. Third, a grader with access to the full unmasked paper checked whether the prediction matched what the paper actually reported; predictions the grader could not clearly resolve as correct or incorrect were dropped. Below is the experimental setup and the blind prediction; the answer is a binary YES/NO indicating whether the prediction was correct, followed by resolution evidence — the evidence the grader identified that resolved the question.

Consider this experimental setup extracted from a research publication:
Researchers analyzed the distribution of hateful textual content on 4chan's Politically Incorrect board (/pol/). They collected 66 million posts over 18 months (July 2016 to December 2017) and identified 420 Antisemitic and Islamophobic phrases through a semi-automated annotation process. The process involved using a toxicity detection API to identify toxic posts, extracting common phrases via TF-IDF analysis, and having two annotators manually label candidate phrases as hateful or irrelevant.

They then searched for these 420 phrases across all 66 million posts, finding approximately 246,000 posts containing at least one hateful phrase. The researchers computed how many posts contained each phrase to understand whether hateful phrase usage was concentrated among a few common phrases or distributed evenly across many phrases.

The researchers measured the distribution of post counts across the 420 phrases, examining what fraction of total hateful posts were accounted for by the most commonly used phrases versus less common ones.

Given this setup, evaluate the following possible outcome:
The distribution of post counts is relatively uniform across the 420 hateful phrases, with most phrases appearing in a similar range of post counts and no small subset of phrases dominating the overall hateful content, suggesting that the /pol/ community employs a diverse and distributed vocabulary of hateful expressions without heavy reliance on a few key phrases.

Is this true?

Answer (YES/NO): NO